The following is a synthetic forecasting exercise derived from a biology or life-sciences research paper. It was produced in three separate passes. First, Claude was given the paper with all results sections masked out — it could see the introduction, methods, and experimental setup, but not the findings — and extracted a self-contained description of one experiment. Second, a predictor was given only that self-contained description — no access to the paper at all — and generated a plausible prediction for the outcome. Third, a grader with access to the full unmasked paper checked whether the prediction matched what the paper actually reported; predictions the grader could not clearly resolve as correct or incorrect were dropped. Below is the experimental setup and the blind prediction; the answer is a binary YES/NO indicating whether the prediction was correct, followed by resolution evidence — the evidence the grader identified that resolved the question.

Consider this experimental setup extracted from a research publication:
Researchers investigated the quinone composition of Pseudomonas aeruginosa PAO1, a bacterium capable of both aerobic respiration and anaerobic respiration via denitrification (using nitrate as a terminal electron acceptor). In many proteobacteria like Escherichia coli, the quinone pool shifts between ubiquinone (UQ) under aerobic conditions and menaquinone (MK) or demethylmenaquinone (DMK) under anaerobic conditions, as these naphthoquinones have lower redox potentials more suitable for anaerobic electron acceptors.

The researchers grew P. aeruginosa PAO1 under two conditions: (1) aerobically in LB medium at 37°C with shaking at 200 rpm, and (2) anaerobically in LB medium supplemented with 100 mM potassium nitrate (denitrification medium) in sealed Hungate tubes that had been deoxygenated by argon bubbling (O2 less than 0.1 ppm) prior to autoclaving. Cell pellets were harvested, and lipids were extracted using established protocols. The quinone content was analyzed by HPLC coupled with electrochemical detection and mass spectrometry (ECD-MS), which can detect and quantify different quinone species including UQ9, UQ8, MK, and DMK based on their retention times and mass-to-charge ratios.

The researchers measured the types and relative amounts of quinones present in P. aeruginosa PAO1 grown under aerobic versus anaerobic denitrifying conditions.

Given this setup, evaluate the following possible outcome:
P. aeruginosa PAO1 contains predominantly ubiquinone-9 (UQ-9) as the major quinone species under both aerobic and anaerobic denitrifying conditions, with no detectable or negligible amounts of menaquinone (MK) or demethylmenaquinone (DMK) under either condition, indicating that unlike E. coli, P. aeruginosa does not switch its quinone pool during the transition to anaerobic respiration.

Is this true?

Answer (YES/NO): YES